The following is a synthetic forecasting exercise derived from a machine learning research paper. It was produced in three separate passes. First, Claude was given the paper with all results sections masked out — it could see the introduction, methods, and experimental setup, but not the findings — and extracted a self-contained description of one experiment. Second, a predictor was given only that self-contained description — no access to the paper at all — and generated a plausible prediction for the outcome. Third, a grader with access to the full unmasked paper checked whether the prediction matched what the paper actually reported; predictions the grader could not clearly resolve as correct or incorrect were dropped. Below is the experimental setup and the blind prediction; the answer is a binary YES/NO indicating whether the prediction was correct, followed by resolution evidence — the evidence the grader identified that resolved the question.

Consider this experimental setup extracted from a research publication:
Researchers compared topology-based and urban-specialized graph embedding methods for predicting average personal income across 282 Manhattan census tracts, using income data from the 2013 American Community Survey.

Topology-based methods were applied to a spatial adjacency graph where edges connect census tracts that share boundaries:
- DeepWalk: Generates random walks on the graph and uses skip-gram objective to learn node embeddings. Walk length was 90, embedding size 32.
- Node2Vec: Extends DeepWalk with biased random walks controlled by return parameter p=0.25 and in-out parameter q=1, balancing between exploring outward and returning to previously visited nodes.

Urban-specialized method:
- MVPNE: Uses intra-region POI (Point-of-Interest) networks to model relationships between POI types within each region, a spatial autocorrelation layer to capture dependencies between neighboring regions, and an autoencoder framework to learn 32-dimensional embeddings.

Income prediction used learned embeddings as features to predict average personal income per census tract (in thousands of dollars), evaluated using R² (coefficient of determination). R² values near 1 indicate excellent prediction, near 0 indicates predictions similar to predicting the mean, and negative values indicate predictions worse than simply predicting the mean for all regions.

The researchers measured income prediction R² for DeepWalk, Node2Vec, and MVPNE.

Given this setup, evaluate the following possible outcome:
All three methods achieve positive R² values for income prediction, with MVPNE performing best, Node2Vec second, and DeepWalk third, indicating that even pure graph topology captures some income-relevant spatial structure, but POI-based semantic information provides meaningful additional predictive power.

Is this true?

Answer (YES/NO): NO